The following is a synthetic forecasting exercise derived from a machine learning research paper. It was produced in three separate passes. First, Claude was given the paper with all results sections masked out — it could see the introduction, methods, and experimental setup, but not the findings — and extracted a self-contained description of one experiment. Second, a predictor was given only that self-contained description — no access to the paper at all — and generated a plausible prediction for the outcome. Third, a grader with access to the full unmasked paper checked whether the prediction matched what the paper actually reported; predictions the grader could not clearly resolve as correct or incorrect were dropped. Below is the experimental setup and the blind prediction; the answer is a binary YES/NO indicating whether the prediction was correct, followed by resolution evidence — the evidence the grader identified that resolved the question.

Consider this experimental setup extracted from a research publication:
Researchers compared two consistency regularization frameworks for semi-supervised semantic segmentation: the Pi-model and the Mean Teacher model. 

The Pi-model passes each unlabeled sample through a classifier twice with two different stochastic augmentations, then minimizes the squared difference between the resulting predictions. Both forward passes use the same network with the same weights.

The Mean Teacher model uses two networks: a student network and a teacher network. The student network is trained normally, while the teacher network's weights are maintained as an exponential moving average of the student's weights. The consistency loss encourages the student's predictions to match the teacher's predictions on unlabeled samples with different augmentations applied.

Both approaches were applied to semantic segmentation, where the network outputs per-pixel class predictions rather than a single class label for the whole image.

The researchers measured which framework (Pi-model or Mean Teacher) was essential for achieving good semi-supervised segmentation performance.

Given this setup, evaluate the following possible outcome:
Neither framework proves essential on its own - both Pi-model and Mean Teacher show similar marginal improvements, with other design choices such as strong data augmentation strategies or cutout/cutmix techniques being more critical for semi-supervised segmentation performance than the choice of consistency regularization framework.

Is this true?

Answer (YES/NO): NO